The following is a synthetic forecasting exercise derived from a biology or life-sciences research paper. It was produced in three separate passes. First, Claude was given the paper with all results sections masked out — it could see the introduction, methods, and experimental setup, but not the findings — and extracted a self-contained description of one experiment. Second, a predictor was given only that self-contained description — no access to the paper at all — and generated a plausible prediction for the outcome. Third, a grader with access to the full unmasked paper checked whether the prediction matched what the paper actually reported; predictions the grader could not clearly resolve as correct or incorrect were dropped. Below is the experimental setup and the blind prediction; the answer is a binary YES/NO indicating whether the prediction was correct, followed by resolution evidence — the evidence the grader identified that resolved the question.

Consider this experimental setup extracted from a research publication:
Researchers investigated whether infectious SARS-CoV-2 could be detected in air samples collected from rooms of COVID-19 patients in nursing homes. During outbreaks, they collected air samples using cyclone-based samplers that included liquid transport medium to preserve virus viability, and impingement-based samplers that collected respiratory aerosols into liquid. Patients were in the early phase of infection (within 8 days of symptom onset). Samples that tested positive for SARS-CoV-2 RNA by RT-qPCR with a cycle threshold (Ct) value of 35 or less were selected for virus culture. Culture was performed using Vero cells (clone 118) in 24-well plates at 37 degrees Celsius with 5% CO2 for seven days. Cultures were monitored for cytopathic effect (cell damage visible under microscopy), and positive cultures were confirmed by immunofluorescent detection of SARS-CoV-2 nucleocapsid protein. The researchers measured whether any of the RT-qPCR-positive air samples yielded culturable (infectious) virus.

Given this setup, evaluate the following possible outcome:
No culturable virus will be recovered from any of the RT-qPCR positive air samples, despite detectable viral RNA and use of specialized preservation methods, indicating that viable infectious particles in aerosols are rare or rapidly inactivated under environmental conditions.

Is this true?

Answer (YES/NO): NO